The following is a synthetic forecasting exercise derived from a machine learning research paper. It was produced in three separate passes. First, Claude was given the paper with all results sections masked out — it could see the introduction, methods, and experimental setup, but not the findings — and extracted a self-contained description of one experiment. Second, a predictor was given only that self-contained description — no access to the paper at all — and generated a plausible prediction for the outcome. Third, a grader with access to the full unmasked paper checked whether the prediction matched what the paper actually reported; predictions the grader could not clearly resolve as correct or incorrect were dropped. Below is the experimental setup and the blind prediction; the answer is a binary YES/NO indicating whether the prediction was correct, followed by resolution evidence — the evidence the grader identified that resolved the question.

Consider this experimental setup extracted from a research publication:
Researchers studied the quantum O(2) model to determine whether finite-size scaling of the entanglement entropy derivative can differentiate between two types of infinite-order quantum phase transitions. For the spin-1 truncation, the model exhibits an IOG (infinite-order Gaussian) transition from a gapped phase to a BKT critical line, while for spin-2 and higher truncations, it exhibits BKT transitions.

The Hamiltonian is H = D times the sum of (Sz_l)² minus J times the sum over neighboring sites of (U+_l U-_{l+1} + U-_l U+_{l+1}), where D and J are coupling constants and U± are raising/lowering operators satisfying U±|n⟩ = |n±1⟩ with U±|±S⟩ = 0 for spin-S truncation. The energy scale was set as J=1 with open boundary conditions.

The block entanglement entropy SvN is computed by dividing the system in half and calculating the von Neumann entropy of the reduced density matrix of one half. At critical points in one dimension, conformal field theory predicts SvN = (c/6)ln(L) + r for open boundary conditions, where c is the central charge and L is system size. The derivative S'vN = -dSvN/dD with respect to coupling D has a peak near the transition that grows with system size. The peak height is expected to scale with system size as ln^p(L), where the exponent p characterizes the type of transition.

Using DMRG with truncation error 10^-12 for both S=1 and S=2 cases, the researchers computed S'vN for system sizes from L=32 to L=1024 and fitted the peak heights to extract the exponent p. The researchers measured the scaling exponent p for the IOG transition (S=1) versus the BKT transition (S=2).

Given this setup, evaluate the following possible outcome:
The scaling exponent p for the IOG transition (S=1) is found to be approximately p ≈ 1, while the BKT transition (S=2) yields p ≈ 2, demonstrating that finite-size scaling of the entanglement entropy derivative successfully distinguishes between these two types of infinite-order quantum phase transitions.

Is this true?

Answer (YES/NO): NO